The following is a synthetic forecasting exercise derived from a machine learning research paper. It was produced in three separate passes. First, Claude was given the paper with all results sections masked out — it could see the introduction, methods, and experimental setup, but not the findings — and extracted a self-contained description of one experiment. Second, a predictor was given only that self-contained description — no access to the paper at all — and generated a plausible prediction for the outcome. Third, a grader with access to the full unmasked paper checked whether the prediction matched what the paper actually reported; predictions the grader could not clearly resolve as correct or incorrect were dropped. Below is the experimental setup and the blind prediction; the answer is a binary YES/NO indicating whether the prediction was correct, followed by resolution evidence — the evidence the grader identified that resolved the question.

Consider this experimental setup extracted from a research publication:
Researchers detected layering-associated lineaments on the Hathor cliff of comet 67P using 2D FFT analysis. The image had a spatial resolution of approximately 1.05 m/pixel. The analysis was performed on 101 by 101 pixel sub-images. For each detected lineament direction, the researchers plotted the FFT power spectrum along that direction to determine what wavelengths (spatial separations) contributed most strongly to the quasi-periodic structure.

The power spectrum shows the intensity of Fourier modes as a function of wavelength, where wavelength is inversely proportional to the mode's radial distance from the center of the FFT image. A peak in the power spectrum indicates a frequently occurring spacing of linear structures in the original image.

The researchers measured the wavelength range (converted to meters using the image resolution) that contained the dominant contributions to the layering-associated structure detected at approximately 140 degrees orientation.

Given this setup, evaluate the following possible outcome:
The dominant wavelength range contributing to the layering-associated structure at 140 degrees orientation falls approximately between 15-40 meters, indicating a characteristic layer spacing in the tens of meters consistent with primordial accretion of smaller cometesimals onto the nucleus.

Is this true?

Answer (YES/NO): NO